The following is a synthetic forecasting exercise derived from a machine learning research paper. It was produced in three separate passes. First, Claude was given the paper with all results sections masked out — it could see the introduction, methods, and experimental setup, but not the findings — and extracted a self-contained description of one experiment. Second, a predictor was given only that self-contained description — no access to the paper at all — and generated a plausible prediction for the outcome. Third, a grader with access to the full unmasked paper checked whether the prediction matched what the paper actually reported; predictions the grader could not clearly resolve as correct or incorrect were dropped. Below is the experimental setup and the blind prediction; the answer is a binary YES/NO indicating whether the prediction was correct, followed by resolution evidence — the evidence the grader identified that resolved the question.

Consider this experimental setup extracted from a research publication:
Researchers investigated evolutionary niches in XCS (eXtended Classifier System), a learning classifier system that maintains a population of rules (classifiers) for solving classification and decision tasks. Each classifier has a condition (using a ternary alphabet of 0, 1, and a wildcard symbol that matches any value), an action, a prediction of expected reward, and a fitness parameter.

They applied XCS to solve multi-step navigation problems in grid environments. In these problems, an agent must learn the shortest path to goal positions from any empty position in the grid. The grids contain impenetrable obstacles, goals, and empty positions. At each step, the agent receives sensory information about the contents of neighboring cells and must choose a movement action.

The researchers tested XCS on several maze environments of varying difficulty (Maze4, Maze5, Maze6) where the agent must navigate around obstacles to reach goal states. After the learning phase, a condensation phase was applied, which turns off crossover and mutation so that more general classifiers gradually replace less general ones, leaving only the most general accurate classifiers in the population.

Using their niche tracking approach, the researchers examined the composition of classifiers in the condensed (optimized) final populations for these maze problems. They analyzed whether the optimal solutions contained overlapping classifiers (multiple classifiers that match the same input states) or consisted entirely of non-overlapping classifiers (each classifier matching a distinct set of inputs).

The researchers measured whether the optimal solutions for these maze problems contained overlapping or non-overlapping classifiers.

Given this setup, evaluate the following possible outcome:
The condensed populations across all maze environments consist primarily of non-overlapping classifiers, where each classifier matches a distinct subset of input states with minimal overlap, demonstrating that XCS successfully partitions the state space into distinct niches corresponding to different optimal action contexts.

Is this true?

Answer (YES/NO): NO